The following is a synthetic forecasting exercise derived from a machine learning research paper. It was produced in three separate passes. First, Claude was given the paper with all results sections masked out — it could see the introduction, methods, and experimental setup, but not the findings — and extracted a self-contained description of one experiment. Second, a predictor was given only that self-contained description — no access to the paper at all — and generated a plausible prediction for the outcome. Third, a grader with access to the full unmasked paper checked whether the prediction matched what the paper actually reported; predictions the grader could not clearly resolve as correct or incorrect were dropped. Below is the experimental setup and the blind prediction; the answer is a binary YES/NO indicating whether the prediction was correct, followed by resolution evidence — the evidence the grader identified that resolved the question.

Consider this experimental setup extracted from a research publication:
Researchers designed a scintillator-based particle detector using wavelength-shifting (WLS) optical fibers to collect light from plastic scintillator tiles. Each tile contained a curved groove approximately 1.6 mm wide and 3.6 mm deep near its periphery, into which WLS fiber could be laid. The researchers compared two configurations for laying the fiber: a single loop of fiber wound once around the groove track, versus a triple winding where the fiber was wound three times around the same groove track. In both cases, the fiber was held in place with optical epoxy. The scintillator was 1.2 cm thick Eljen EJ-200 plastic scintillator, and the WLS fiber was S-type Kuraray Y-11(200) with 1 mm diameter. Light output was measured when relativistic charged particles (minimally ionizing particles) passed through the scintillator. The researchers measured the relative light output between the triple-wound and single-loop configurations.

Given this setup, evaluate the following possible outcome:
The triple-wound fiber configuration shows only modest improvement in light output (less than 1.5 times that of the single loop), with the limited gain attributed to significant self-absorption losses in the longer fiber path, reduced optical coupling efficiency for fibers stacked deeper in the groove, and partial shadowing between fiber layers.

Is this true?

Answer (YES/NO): NO